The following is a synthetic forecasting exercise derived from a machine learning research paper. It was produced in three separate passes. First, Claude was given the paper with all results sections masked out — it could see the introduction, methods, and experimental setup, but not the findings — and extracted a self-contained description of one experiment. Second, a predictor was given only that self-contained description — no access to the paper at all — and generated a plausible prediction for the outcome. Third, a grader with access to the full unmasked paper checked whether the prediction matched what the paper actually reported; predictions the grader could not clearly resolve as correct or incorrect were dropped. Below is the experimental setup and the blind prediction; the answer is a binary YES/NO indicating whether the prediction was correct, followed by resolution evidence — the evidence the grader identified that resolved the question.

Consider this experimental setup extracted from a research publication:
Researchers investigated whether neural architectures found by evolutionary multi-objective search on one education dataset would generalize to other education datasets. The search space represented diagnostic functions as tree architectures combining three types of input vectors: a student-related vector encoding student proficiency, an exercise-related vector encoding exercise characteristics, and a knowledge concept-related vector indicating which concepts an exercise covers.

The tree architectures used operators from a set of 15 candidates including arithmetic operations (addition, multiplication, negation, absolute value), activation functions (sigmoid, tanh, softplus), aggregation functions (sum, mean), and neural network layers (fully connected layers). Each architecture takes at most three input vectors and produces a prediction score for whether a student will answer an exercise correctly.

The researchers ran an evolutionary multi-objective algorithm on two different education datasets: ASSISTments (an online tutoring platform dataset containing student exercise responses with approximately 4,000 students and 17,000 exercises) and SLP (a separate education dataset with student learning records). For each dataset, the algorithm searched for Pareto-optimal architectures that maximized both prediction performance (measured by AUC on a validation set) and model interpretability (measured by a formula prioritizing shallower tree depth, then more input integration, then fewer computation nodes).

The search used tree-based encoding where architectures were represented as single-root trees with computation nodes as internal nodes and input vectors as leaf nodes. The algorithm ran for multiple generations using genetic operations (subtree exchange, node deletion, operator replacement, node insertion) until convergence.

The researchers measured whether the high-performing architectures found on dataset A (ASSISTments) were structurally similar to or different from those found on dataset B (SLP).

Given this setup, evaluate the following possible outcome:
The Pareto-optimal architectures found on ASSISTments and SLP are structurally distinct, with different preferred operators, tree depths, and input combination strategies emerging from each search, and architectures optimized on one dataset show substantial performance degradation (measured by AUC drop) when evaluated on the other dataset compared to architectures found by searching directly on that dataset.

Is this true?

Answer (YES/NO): NO